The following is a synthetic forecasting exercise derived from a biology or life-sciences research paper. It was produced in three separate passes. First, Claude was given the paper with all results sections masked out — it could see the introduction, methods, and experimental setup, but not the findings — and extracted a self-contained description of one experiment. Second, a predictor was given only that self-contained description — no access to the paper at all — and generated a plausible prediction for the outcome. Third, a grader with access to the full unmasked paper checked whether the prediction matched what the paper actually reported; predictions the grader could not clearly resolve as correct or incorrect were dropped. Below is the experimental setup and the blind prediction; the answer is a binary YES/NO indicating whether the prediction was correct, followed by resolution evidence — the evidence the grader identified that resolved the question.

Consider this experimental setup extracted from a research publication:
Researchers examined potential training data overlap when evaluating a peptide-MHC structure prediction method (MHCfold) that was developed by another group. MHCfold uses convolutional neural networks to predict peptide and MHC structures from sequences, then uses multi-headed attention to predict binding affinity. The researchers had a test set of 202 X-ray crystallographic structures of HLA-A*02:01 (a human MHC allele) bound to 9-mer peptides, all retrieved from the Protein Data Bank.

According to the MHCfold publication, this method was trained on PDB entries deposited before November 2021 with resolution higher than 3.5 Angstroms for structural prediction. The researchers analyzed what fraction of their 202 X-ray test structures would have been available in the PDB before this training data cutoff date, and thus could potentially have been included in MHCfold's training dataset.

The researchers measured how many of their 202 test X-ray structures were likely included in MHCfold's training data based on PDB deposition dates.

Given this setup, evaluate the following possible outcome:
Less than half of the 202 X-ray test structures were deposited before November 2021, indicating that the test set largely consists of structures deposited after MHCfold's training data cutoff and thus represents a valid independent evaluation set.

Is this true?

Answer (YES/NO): NO